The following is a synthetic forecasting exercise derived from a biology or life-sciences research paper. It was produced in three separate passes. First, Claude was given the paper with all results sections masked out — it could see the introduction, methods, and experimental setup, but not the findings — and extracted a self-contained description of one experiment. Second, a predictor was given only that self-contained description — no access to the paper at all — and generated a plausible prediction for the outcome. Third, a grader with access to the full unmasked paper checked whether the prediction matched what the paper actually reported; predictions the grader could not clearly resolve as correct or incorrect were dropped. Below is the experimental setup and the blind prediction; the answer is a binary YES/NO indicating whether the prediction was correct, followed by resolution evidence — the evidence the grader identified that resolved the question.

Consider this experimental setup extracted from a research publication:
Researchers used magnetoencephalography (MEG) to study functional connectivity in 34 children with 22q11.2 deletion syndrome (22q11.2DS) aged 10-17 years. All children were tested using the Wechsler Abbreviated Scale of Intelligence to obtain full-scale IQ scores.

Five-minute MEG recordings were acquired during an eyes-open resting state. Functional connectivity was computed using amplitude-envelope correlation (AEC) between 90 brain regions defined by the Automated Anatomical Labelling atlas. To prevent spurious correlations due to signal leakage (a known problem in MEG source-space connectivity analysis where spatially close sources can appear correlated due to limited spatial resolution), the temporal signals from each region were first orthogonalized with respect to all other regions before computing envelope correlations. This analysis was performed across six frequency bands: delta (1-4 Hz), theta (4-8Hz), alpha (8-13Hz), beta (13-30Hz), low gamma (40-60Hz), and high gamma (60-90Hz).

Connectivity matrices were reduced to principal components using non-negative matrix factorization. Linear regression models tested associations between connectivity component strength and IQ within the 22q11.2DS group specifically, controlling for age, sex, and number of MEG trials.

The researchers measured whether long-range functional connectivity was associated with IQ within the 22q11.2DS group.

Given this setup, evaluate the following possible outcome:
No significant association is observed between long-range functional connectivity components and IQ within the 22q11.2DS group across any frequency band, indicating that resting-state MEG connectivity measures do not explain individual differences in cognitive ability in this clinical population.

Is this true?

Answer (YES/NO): YES